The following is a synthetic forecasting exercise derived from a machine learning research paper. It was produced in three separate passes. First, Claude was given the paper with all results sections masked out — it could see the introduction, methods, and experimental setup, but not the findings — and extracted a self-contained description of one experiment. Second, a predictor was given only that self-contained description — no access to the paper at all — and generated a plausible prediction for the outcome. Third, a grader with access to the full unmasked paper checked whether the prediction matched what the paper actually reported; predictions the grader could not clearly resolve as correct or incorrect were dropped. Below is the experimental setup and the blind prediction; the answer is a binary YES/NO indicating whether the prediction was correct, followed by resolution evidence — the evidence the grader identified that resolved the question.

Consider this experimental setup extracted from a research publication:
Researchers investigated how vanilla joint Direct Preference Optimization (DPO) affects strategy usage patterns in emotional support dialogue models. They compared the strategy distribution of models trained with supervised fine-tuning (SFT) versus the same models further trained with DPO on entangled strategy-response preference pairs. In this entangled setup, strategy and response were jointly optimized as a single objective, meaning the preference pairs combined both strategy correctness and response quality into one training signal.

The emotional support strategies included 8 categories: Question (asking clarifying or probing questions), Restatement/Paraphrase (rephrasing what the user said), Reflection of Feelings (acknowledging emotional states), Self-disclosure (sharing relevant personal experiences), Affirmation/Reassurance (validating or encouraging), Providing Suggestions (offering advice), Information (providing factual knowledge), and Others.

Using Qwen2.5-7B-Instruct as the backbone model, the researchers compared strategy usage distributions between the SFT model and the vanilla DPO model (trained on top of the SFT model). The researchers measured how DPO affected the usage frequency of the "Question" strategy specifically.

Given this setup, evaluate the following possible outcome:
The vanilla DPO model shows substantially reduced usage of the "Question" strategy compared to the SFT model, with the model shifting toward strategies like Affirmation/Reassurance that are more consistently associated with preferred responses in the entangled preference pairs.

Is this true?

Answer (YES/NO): NO